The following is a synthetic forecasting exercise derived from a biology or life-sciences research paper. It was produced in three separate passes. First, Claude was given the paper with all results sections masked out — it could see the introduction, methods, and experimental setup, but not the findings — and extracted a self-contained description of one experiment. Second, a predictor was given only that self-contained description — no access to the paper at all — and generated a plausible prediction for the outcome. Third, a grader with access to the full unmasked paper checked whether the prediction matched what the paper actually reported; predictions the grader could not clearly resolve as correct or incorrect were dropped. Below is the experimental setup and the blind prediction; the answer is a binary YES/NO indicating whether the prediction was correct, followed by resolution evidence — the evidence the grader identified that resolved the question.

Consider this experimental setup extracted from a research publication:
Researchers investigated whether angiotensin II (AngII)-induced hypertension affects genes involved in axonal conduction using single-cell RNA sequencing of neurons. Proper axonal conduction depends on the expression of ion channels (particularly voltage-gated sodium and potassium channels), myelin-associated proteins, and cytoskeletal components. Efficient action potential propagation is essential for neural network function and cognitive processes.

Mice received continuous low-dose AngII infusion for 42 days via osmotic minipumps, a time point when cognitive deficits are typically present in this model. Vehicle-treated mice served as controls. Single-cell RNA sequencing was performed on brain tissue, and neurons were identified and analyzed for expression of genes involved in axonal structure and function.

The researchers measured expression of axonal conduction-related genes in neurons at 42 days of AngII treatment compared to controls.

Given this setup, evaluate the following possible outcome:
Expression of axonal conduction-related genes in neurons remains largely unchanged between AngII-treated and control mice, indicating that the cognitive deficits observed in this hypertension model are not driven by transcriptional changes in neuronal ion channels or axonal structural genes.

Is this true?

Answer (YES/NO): NO